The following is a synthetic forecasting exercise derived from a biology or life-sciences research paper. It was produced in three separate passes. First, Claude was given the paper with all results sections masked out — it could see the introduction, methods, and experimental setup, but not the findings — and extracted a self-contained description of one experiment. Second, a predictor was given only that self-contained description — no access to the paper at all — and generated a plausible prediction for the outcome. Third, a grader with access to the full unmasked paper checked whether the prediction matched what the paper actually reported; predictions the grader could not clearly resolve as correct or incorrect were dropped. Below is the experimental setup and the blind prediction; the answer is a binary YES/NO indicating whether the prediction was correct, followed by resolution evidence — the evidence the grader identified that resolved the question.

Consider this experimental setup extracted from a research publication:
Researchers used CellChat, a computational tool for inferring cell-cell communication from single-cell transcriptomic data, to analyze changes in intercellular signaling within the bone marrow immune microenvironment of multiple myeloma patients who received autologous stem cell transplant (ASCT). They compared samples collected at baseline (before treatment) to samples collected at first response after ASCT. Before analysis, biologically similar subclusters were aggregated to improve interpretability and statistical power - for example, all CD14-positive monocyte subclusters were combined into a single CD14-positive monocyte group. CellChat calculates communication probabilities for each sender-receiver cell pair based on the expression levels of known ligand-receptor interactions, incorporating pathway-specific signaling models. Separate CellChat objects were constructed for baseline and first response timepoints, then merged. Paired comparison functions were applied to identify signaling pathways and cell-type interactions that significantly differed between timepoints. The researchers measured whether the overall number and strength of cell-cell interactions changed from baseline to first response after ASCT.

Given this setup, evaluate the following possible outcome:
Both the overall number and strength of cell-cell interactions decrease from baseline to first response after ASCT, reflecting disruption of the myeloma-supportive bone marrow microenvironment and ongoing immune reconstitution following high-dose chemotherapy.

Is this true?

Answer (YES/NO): NO